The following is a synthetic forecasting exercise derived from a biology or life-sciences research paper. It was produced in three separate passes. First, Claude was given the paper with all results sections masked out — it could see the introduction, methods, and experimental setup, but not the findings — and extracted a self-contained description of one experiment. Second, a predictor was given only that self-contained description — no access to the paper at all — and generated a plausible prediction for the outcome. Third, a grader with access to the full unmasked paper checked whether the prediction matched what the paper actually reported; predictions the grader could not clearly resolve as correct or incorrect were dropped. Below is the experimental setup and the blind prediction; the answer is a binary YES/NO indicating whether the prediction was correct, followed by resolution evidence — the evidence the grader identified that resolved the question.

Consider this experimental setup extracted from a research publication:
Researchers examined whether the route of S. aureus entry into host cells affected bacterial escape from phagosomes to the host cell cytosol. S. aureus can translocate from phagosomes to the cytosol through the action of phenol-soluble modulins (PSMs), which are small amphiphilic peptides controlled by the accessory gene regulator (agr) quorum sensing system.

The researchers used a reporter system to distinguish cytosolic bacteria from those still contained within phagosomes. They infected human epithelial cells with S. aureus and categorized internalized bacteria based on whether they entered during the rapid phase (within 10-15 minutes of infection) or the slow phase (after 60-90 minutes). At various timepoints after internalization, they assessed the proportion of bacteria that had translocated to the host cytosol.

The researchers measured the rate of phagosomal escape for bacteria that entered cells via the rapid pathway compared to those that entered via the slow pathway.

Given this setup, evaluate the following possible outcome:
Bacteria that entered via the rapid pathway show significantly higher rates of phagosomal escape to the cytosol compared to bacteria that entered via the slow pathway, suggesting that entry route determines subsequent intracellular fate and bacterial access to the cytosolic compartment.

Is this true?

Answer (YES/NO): NO